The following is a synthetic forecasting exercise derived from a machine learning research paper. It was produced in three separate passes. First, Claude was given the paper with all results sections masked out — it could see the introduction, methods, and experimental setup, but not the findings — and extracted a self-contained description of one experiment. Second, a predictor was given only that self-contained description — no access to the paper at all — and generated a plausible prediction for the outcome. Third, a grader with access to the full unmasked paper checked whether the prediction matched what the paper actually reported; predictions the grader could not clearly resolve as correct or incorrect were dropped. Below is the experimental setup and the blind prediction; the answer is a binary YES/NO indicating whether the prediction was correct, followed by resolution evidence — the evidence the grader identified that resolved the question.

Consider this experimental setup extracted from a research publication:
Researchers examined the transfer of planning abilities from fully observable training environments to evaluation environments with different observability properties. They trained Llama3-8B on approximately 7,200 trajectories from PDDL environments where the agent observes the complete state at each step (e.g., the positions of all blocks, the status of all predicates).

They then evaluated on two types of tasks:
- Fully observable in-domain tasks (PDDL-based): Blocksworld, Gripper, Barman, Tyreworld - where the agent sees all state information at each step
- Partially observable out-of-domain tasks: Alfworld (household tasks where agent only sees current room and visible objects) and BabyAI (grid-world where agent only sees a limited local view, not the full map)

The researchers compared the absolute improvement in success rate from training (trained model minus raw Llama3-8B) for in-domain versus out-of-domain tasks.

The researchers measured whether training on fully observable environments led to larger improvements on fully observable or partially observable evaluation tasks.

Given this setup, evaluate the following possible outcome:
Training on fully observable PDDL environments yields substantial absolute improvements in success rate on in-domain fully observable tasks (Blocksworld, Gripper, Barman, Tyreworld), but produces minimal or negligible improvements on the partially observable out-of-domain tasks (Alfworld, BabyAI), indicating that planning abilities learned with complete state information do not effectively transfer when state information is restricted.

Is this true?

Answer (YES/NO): NO